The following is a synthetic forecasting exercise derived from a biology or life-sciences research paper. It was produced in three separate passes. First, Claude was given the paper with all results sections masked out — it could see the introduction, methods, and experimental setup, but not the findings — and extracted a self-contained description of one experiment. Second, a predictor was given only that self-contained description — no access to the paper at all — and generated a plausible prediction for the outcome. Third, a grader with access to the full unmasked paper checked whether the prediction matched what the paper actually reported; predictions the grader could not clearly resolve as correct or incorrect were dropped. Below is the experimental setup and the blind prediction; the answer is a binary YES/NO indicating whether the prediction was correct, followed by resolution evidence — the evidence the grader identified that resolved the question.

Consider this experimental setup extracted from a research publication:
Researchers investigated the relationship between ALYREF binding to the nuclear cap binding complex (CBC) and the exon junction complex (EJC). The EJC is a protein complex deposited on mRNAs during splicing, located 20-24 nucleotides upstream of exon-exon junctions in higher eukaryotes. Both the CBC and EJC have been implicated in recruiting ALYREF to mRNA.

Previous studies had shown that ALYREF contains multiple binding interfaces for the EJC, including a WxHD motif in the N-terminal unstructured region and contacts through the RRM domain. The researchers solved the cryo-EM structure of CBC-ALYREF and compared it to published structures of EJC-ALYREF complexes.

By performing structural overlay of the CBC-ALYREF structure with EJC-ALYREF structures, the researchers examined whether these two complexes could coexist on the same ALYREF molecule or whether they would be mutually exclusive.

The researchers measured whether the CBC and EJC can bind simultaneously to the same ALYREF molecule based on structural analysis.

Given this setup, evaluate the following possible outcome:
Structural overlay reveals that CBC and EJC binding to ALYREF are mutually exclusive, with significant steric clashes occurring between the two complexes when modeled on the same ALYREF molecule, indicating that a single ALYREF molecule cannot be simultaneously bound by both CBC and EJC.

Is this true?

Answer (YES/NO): YES